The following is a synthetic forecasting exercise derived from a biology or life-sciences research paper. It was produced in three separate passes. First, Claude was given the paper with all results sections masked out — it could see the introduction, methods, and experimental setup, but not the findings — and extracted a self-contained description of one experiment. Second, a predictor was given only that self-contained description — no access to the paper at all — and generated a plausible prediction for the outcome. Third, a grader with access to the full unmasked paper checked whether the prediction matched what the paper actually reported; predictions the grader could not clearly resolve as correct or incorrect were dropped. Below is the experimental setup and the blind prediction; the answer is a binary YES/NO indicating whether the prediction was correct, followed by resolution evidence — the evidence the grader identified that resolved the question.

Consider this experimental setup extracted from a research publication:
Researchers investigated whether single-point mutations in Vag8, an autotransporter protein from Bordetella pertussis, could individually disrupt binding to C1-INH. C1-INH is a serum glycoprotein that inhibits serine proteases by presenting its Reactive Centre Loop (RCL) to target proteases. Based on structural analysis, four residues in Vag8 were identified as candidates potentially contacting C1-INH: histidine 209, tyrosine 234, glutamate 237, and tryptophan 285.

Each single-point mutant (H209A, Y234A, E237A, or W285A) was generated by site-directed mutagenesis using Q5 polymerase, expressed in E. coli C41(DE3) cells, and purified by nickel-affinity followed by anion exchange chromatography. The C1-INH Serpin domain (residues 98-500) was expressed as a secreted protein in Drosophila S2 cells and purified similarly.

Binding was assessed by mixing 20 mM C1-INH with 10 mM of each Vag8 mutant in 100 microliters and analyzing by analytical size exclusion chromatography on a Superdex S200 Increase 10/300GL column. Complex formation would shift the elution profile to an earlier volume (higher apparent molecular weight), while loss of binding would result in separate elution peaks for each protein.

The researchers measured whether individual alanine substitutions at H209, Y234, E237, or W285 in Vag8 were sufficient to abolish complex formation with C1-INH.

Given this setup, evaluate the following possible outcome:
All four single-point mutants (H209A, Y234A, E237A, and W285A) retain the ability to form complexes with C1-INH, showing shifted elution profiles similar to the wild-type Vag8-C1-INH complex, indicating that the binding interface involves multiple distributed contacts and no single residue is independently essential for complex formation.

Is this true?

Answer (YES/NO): YES